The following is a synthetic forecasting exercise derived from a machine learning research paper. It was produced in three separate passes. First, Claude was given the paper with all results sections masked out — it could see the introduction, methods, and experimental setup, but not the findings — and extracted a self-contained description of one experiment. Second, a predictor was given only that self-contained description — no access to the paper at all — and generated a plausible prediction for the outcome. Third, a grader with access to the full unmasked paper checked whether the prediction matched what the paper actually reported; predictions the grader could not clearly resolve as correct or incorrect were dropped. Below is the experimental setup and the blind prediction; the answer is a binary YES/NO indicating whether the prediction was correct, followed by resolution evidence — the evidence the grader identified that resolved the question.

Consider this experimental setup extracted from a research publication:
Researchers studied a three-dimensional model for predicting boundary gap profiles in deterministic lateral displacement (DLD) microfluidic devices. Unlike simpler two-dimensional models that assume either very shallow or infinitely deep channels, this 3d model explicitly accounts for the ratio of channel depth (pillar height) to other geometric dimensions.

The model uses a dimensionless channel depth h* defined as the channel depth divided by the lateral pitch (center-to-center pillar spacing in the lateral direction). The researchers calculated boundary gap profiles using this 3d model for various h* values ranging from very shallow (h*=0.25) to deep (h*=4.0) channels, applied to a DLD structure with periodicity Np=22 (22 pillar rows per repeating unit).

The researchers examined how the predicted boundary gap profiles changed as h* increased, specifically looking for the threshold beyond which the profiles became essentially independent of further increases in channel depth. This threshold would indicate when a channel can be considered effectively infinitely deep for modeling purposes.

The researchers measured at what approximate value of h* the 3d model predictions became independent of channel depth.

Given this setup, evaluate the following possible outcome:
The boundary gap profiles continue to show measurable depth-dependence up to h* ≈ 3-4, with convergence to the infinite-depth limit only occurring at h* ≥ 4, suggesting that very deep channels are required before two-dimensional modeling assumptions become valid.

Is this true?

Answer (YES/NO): NO